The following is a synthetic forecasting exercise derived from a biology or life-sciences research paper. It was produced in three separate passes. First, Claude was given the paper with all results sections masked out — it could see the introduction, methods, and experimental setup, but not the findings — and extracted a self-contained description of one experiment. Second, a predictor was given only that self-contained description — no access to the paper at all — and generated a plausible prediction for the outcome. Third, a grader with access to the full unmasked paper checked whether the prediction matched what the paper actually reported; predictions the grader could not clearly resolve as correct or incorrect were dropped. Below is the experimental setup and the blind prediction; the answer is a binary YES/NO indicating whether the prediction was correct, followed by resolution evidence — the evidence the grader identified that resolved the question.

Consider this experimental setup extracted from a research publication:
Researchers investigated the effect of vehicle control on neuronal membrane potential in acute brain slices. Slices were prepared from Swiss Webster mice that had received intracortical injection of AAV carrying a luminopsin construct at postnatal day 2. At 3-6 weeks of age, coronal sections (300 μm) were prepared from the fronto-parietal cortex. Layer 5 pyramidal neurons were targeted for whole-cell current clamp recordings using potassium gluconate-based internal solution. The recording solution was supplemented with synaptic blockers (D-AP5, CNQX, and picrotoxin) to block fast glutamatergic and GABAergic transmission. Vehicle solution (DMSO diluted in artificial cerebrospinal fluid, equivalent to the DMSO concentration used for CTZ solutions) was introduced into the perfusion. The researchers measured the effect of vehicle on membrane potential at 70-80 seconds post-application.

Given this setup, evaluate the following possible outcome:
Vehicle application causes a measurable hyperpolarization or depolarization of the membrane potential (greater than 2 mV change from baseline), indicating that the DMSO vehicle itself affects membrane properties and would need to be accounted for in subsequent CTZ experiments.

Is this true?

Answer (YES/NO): NO